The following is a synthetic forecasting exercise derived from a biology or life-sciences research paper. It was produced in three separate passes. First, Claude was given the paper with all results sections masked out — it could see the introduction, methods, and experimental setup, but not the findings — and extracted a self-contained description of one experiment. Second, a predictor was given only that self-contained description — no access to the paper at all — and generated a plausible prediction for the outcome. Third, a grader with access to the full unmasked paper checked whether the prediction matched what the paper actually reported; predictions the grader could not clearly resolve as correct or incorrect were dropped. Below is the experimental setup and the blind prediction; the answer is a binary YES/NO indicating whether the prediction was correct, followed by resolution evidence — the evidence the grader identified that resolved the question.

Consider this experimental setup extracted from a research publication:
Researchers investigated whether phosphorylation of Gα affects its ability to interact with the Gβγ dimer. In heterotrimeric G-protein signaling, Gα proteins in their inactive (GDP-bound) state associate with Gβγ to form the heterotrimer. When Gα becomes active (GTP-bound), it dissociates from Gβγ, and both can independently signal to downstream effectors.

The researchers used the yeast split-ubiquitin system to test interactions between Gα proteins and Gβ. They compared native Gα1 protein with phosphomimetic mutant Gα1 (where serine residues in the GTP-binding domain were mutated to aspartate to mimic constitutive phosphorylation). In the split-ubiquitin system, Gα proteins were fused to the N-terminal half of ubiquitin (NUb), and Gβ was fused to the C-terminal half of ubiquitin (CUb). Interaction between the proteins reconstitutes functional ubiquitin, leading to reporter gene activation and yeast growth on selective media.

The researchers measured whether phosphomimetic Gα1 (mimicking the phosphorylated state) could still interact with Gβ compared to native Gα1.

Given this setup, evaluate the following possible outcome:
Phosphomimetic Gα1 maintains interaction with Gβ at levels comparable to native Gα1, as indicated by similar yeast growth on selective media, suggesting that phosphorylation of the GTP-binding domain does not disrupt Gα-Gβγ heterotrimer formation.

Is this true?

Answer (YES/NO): NO